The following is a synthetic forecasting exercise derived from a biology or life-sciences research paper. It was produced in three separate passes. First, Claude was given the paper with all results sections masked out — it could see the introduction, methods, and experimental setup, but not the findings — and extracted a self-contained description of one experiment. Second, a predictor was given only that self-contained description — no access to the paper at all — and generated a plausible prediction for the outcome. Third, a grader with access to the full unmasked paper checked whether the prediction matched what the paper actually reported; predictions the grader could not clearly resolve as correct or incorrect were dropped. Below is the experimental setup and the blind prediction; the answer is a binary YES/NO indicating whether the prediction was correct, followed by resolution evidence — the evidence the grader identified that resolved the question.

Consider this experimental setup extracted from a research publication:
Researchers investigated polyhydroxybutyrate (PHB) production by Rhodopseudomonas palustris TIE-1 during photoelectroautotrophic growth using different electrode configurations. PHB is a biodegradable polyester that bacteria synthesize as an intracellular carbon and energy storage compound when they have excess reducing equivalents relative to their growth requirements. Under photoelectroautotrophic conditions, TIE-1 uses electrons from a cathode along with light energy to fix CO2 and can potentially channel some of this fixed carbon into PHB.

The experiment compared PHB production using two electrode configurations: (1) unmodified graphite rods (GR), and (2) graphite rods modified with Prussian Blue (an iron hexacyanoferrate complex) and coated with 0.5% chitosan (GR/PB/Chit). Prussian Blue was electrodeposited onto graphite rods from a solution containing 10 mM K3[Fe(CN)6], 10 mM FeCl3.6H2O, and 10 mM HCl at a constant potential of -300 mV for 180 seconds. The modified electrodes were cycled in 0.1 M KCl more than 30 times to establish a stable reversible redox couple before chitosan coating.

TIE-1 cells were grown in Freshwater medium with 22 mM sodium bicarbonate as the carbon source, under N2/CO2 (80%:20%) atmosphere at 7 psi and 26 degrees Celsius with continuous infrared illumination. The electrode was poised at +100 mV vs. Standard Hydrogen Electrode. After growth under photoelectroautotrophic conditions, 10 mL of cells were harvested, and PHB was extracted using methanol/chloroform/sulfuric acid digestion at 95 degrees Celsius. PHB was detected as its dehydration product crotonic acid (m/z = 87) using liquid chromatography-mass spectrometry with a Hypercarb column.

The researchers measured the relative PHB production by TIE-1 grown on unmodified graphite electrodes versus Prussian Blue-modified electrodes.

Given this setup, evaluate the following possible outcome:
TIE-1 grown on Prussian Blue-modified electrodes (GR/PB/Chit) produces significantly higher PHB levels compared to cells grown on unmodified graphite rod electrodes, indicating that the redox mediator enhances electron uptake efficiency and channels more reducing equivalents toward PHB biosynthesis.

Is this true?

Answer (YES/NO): YES